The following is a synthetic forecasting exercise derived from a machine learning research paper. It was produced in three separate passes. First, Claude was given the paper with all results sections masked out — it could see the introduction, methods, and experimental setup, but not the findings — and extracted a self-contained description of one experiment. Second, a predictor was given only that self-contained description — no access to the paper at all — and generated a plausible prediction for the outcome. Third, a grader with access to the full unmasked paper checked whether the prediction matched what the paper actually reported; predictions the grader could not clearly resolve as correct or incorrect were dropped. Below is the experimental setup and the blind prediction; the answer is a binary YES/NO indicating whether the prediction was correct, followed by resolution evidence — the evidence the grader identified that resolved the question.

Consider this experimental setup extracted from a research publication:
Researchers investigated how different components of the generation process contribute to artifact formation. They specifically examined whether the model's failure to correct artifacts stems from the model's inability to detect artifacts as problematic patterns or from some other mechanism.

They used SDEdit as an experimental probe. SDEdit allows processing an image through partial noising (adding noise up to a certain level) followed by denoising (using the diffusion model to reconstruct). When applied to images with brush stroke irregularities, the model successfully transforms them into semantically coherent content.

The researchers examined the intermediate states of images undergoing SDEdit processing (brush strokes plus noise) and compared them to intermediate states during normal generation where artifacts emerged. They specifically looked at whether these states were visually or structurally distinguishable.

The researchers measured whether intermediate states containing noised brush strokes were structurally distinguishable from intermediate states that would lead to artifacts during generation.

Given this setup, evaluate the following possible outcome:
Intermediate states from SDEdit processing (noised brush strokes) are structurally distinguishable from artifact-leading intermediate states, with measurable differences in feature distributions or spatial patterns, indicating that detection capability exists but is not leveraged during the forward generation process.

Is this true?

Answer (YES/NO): NO